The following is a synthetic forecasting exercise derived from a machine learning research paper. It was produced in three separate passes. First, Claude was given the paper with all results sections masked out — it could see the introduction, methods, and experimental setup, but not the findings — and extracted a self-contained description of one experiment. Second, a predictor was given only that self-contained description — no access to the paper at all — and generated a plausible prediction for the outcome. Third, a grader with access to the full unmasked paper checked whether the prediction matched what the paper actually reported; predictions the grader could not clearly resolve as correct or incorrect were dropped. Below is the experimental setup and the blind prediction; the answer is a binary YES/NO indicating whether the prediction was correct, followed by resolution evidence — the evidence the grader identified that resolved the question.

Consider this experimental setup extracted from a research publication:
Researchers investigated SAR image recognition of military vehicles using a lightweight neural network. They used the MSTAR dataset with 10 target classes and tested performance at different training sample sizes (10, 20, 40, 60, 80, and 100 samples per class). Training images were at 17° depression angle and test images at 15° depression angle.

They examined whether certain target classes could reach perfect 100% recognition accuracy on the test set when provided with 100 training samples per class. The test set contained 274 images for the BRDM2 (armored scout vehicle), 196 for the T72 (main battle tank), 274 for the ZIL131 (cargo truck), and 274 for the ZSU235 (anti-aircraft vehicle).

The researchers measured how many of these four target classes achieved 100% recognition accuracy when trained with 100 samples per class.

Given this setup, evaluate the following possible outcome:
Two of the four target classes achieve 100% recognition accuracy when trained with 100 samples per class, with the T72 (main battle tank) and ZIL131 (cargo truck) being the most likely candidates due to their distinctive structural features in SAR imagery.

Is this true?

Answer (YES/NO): NO